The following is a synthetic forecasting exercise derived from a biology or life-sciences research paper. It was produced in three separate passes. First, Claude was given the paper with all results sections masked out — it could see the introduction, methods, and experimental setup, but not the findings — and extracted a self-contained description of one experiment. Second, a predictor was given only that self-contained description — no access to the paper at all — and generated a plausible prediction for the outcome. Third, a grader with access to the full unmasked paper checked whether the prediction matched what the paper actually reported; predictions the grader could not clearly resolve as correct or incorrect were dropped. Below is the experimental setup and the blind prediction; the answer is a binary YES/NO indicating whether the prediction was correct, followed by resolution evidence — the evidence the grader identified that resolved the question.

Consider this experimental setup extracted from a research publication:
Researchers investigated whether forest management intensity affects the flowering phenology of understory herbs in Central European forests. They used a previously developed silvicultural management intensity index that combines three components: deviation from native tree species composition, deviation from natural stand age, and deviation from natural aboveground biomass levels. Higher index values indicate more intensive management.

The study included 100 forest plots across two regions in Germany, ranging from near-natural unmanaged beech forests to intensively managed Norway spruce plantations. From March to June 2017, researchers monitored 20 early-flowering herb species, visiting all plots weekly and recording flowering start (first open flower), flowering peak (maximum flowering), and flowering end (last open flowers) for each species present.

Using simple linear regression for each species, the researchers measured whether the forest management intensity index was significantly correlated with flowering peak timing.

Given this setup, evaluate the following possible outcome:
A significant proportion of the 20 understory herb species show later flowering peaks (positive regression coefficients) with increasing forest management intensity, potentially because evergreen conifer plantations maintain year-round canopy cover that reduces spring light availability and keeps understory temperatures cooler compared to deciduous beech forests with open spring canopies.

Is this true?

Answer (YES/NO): YES